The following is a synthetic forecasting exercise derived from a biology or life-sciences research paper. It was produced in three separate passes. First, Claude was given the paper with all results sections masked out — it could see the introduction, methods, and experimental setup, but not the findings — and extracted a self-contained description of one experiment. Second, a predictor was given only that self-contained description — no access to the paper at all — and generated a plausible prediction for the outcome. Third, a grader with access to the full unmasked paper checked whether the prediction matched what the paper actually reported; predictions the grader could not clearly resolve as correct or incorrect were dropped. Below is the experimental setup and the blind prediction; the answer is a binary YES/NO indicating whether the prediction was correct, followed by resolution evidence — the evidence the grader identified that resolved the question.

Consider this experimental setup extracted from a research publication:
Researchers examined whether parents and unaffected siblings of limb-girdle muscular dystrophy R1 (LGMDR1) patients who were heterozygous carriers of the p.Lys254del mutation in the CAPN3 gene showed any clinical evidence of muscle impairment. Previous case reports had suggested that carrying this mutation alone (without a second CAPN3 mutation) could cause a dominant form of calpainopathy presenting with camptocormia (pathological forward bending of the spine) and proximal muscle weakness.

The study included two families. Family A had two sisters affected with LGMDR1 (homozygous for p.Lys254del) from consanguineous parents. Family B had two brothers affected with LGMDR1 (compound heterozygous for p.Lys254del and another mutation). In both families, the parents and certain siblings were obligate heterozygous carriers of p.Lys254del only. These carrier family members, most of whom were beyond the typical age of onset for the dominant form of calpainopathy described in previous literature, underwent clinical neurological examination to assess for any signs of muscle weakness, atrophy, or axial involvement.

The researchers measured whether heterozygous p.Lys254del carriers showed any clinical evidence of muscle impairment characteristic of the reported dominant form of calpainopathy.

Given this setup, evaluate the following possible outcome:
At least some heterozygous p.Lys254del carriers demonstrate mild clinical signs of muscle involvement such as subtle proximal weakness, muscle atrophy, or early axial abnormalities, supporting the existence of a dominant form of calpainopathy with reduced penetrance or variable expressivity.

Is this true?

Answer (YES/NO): NO